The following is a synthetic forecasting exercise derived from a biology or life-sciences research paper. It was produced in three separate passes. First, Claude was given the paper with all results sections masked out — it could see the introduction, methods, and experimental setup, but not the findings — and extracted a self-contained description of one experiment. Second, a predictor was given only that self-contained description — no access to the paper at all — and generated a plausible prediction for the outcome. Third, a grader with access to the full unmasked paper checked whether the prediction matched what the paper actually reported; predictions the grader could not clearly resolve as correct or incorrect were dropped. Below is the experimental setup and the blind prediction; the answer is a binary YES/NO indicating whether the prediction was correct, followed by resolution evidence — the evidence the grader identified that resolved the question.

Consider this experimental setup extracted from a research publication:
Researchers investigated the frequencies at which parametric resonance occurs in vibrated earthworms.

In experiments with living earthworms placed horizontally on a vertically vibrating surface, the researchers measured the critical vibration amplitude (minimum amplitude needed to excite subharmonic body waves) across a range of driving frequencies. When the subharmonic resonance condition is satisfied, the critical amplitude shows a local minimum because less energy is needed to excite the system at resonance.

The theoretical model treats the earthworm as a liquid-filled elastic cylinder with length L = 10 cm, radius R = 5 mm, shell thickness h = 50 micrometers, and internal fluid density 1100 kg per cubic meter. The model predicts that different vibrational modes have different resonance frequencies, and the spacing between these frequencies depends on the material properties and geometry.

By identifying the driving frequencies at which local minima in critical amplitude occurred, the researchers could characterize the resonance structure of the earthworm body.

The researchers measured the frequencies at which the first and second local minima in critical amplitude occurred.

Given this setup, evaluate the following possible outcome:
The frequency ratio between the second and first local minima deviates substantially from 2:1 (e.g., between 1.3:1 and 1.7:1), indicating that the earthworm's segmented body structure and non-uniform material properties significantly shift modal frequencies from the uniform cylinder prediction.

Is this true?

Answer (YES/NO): NO